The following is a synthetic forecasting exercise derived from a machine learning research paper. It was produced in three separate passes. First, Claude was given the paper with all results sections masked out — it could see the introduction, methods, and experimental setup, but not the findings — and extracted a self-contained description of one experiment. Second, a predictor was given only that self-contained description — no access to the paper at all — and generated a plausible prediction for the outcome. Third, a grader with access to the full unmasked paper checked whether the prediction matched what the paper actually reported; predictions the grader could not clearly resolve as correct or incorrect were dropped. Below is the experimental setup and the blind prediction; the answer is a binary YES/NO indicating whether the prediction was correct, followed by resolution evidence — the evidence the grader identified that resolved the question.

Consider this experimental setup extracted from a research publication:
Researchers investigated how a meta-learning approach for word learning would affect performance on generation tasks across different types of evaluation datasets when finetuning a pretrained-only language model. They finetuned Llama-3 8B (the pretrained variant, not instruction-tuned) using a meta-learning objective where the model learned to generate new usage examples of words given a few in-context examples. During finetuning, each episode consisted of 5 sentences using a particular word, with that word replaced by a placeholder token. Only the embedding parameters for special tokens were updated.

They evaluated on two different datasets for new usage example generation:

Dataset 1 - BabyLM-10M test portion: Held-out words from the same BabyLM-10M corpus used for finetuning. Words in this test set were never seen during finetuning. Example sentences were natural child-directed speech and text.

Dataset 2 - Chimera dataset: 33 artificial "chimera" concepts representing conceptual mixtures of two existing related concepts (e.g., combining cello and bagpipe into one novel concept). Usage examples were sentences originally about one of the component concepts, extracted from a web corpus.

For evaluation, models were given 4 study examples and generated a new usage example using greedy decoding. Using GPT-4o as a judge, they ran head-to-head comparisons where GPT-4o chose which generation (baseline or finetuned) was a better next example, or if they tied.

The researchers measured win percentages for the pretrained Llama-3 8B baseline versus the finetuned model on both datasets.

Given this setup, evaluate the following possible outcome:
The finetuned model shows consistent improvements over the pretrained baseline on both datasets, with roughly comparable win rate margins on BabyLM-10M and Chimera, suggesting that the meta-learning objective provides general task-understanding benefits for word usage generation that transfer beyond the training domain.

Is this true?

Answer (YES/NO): NO